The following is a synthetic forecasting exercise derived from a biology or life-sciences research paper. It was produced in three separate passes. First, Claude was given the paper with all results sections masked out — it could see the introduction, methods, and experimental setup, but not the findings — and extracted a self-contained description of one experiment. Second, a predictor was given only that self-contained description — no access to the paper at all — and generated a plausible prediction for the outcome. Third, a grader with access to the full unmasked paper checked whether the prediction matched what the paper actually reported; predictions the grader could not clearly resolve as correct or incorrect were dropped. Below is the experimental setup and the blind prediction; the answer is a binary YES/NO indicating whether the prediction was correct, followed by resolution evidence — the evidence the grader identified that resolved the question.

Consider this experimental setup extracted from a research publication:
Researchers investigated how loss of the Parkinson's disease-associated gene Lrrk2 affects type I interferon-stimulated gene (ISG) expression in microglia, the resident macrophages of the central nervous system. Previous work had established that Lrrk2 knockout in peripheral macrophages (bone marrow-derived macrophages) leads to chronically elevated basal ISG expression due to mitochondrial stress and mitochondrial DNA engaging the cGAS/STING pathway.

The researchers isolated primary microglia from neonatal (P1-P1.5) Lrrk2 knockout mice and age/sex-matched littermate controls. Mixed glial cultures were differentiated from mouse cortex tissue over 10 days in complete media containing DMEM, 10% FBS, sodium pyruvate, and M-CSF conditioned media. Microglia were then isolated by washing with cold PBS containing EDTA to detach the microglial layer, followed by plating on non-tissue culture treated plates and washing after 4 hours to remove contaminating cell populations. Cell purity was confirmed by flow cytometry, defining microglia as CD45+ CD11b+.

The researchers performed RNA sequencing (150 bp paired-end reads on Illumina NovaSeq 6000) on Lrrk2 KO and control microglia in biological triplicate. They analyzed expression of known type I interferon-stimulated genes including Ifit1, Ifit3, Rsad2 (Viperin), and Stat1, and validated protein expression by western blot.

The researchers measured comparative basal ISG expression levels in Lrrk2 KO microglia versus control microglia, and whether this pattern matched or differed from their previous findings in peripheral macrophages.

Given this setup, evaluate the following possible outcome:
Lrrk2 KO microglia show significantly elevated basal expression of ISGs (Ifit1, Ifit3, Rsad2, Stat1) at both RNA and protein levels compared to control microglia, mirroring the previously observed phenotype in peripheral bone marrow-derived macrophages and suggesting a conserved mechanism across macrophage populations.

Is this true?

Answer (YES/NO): NO